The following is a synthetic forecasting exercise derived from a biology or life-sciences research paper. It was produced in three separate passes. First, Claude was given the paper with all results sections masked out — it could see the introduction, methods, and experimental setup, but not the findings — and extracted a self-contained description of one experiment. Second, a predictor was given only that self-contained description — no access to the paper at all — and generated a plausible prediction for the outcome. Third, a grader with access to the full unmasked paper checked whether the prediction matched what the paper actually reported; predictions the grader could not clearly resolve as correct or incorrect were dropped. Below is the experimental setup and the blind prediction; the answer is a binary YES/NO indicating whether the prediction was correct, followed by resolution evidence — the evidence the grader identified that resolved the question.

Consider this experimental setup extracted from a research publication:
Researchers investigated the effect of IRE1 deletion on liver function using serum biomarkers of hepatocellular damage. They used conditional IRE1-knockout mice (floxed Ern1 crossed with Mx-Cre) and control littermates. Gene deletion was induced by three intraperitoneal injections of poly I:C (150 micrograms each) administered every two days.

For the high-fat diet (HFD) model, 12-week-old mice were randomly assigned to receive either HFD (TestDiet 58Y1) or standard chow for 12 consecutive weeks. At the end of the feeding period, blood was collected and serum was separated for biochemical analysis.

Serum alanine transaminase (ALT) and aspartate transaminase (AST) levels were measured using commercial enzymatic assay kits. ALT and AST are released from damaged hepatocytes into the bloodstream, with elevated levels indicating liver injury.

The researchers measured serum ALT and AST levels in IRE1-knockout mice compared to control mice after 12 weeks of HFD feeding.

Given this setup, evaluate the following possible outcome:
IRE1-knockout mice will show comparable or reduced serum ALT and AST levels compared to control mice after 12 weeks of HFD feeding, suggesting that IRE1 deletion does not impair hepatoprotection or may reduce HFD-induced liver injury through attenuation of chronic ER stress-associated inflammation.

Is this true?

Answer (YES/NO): YES